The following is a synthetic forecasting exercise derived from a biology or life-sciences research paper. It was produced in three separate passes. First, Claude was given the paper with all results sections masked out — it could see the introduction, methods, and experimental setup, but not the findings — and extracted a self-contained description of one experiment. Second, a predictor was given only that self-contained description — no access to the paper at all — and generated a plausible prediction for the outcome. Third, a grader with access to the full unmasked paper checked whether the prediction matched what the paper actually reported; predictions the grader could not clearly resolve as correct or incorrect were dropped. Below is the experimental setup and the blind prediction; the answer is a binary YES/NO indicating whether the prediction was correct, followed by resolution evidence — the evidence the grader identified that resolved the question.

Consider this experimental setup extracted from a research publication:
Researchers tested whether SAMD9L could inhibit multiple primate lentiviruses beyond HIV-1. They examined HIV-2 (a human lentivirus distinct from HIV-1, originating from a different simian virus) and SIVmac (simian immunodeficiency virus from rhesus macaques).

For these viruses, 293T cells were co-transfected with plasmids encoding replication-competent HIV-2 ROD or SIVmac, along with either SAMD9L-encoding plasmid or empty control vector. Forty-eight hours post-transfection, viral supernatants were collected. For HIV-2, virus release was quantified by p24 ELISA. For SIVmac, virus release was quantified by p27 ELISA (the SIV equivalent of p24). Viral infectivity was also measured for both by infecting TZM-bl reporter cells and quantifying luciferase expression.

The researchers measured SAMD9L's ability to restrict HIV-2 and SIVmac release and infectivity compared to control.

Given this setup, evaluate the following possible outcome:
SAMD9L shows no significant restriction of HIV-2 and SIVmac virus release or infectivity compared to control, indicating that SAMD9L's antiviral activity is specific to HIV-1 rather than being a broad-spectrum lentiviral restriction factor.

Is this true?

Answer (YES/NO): NO